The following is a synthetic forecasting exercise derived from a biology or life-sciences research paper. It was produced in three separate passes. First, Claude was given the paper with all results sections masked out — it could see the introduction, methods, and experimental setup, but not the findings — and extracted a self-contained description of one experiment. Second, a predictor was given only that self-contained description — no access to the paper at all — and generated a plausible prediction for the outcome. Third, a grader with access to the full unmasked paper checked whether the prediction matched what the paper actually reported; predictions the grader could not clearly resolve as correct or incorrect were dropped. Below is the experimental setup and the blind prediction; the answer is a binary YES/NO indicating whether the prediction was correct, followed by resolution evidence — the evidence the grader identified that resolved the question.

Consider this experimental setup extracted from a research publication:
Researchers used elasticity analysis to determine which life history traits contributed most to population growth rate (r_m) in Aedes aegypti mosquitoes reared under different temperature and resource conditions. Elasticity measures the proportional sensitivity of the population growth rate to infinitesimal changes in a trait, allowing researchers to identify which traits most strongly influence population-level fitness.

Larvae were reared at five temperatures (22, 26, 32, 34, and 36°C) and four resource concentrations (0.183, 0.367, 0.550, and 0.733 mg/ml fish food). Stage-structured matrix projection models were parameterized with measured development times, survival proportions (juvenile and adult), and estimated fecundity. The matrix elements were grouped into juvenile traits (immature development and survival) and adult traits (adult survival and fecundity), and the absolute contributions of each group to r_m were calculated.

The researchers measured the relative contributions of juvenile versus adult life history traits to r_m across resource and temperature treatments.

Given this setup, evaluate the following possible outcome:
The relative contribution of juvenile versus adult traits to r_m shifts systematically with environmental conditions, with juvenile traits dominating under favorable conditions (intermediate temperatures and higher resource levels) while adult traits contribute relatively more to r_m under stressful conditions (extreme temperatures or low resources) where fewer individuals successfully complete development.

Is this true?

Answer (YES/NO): NO